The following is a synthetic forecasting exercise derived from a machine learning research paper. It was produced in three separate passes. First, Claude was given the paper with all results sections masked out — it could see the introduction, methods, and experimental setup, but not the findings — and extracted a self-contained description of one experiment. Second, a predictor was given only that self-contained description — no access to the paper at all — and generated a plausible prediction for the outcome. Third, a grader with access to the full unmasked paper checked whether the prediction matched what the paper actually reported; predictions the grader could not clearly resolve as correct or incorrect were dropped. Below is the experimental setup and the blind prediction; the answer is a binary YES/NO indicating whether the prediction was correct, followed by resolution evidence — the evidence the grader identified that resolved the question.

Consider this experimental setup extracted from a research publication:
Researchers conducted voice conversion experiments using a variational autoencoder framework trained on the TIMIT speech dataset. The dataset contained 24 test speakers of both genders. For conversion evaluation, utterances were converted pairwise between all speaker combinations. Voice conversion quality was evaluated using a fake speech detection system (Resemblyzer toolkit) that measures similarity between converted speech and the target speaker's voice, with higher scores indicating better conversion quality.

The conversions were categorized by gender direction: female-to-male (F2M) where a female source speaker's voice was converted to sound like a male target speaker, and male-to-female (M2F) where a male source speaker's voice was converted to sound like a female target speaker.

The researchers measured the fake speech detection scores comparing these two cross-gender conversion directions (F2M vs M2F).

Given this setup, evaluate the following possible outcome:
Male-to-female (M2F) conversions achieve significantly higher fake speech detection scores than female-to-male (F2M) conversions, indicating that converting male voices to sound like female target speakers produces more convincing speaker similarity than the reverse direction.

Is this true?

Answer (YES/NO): NO